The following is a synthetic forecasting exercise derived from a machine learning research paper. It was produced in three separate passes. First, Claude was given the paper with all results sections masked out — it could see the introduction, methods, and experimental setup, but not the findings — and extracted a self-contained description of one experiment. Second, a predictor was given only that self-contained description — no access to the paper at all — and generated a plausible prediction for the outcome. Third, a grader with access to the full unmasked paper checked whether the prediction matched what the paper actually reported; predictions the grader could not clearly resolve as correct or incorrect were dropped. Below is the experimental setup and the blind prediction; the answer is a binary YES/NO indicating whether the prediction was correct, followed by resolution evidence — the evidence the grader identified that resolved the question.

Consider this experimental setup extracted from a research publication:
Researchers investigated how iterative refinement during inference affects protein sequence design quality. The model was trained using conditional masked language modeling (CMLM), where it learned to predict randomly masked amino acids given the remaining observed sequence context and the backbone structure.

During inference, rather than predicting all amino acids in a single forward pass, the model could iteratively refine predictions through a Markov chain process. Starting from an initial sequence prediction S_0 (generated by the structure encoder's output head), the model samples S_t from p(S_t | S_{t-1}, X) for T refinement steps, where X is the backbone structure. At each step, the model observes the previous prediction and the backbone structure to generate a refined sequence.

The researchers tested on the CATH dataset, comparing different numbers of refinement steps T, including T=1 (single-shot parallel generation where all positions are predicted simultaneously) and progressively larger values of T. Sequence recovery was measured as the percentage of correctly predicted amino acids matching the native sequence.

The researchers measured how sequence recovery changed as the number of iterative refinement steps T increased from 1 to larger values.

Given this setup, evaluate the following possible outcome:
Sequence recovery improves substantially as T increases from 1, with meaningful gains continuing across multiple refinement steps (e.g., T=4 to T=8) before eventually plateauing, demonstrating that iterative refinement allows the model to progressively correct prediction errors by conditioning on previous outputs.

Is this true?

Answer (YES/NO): NO